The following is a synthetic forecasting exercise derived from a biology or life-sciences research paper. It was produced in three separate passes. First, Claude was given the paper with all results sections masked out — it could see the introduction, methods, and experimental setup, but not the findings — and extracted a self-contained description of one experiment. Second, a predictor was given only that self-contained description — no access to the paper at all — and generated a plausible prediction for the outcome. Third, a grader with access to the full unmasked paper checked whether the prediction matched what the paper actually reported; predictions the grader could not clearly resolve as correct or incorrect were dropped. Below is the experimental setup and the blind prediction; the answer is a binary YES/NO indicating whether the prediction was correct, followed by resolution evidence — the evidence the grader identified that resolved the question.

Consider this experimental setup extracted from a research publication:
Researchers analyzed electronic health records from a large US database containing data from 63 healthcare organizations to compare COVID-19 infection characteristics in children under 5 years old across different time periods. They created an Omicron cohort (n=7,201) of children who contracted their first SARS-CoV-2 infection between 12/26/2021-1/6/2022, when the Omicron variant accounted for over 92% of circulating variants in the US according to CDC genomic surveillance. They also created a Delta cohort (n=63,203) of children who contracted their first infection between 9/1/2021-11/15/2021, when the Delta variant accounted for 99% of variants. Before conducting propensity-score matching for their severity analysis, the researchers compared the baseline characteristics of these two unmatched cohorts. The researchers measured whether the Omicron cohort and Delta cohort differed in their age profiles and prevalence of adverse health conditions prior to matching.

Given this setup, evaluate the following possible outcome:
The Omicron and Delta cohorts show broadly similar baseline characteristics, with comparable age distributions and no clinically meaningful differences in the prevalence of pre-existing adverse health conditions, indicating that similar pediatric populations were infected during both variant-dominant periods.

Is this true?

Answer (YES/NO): NO